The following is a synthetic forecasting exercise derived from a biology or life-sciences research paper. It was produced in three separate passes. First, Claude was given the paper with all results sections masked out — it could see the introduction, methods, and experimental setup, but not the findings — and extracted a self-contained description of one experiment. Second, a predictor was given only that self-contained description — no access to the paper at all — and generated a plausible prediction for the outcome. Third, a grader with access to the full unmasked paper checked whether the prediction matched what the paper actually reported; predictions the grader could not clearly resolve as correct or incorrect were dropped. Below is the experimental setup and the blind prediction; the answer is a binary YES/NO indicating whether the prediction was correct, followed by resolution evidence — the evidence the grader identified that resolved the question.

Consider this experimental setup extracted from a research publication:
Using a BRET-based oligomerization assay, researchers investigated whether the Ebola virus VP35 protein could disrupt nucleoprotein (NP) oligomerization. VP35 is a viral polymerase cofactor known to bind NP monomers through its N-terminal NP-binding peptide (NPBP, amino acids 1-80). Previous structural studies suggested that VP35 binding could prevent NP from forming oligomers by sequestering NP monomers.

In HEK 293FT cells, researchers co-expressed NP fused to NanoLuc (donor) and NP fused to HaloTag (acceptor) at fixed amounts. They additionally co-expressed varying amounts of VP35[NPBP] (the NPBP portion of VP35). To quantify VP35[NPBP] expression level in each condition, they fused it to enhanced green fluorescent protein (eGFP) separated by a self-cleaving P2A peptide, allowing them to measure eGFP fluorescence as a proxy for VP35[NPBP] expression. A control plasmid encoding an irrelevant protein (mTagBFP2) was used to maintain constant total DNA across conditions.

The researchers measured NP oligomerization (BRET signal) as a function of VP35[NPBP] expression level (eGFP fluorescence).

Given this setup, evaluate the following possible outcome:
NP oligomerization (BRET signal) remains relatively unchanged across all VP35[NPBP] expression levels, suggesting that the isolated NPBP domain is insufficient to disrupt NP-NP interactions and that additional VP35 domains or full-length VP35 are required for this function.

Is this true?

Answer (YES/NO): NO